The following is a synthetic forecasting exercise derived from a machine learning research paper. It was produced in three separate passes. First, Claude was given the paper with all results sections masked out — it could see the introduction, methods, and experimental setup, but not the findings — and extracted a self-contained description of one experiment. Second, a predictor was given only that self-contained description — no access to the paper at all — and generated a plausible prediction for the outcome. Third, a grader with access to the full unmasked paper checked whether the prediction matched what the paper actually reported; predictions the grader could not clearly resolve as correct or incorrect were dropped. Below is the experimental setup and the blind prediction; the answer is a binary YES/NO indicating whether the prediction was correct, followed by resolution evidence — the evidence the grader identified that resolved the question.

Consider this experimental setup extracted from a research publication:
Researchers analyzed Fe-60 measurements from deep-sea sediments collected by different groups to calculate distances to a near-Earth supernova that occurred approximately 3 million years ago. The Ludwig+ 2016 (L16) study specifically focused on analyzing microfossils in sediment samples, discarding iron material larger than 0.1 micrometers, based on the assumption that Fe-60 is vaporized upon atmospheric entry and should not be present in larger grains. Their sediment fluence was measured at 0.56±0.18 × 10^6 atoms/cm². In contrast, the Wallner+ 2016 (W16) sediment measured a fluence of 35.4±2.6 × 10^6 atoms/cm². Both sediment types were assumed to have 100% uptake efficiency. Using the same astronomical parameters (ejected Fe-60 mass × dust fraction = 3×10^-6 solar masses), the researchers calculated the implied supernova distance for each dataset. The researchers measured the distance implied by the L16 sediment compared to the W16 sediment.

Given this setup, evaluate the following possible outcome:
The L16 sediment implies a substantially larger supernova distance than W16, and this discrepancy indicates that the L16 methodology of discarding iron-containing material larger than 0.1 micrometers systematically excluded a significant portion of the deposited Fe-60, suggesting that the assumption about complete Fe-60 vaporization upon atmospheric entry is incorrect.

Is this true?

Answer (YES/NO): YES